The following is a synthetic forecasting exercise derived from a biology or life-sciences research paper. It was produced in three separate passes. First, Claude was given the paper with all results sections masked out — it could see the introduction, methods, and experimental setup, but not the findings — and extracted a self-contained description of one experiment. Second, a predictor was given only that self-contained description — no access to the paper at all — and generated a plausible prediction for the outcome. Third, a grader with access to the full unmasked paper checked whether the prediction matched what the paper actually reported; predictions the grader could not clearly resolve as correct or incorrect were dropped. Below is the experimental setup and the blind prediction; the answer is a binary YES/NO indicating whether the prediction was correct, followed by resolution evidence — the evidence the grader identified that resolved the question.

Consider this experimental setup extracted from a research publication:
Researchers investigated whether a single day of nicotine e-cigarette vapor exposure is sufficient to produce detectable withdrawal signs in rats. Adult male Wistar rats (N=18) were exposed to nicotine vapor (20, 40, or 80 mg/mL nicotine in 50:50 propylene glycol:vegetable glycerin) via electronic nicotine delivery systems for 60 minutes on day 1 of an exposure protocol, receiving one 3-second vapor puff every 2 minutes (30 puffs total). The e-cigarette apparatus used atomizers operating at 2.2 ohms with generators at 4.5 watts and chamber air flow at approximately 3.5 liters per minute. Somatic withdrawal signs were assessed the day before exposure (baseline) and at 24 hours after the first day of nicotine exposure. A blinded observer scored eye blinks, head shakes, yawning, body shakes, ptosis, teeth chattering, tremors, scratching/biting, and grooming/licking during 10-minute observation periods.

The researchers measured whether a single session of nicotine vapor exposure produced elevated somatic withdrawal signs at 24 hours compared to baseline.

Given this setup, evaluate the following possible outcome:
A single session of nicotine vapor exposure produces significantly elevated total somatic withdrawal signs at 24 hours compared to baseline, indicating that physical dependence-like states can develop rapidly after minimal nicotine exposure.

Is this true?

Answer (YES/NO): NO